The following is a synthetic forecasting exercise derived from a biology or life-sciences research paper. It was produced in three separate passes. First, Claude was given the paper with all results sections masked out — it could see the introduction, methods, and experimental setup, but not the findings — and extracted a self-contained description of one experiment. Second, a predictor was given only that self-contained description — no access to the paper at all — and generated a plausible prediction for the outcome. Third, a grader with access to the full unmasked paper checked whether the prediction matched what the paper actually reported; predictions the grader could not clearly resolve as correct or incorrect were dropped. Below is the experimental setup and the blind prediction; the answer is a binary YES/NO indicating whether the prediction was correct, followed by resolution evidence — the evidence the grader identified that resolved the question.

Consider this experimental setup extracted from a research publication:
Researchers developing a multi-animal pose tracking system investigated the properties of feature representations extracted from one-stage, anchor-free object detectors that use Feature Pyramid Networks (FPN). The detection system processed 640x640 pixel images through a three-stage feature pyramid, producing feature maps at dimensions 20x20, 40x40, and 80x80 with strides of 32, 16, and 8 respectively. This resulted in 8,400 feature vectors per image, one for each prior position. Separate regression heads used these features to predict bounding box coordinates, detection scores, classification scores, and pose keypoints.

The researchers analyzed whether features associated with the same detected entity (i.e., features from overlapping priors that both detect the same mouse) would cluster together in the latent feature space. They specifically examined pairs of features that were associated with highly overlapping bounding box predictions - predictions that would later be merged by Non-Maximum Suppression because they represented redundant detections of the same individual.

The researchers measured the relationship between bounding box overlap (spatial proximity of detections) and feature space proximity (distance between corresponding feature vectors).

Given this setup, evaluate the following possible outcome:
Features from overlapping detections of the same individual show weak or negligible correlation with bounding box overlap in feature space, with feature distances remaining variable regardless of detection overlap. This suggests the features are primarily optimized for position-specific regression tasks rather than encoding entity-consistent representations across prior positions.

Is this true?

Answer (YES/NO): YES